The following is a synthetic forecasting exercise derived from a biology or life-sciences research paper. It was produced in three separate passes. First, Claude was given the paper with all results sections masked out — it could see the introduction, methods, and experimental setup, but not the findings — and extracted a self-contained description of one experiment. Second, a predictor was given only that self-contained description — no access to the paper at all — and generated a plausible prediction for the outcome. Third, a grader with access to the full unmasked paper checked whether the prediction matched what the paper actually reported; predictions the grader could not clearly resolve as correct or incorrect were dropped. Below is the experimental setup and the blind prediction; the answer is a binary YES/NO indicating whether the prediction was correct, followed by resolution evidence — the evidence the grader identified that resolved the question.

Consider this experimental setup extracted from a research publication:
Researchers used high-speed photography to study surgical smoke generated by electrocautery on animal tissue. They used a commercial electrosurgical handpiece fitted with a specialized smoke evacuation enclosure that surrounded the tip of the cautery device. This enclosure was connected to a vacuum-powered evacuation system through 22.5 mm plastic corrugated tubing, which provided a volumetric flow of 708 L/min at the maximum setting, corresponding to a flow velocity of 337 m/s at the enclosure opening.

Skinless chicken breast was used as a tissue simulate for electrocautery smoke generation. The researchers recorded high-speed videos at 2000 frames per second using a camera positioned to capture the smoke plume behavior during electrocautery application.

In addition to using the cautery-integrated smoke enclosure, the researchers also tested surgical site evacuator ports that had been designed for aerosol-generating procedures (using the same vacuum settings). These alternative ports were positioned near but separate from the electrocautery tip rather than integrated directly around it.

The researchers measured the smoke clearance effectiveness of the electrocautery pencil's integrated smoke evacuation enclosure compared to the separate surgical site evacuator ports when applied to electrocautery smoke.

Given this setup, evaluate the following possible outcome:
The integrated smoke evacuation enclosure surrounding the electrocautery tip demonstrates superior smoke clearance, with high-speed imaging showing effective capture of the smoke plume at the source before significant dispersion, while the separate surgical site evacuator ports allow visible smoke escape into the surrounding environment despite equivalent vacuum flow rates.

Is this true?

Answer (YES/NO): NO